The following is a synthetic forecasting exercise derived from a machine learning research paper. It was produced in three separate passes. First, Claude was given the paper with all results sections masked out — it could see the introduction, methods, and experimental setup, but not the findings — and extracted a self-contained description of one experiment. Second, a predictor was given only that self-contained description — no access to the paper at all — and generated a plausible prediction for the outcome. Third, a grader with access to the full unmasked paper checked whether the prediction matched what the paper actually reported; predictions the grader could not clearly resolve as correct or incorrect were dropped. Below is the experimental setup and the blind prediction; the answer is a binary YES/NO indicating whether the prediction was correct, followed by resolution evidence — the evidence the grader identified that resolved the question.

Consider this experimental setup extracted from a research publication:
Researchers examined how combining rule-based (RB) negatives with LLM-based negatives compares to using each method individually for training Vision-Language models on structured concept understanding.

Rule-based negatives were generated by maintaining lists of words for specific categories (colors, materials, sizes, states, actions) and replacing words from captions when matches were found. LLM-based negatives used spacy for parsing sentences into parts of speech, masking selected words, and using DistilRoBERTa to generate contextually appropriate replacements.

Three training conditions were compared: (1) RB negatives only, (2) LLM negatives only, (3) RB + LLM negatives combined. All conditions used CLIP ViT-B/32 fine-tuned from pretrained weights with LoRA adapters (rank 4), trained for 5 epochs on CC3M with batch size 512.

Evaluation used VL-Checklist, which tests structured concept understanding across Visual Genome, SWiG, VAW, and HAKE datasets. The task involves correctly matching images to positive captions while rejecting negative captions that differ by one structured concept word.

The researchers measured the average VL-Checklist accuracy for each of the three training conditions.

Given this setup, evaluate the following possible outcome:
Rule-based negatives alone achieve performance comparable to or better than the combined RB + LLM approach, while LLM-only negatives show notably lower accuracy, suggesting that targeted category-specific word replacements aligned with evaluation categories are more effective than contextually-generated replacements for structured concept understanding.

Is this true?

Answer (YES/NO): NO